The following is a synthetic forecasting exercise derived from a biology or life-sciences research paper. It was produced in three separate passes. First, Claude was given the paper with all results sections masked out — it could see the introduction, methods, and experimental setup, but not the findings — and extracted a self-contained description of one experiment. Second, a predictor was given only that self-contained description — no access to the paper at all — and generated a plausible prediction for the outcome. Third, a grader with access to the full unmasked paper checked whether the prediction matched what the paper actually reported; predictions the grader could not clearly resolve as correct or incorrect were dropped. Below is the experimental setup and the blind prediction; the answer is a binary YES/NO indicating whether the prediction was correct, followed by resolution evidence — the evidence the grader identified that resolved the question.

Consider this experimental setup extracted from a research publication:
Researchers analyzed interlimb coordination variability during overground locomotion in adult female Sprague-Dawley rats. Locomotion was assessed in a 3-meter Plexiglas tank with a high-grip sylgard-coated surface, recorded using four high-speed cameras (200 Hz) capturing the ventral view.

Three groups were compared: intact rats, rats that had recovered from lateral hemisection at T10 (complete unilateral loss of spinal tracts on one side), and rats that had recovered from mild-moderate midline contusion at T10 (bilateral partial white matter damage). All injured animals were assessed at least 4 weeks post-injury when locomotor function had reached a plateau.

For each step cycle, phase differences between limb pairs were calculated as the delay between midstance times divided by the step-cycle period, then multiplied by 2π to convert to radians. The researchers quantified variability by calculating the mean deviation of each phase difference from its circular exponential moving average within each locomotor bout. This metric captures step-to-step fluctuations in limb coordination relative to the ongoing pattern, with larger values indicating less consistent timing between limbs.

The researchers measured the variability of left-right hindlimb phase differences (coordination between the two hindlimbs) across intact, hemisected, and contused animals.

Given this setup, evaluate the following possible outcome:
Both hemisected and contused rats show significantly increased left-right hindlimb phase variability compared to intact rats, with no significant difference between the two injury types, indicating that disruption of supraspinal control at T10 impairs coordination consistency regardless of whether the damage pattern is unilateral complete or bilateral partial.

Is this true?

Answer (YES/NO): NO